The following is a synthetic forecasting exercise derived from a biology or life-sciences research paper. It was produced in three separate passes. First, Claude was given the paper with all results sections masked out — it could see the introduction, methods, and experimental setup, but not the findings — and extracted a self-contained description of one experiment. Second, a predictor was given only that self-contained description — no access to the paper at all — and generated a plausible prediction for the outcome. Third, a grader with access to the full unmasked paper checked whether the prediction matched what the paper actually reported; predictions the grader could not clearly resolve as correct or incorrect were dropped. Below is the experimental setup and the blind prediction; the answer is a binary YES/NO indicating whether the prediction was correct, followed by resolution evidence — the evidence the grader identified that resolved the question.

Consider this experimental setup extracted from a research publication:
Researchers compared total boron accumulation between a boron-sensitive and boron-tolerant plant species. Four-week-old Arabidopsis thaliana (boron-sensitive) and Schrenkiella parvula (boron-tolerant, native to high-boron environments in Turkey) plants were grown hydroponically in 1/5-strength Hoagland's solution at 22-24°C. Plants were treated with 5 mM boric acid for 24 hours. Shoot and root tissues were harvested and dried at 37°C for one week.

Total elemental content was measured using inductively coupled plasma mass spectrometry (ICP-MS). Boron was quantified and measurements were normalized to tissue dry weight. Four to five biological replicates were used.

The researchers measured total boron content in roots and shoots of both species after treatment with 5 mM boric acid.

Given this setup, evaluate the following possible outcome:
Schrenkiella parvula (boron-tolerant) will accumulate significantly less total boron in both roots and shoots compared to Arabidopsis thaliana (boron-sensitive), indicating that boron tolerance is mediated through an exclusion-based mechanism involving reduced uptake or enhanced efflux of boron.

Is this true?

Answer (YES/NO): YES